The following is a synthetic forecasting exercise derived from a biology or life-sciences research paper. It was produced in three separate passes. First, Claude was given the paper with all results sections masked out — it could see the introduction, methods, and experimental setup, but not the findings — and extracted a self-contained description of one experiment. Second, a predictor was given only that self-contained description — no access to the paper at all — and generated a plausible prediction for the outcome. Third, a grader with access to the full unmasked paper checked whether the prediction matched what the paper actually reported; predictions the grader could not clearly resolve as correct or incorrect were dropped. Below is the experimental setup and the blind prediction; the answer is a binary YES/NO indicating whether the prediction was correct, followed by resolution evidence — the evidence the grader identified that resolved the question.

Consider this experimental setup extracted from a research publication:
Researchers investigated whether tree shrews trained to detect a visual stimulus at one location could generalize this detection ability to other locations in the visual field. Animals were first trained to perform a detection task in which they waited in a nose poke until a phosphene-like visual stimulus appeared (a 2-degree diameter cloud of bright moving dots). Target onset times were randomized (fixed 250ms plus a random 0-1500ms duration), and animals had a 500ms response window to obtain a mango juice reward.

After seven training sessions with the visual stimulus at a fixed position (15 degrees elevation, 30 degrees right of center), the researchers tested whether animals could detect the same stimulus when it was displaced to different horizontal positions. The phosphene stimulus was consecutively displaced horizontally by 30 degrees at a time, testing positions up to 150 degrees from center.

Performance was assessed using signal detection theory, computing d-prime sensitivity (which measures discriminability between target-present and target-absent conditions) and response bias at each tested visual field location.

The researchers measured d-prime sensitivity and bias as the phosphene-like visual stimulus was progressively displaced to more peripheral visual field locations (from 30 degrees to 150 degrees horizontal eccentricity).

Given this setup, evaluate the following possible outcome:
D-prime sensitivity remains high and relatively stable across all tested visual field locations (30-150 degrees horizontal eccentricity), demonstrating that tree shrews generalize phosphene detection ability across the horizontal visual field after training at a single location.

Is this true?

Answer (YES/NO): NO